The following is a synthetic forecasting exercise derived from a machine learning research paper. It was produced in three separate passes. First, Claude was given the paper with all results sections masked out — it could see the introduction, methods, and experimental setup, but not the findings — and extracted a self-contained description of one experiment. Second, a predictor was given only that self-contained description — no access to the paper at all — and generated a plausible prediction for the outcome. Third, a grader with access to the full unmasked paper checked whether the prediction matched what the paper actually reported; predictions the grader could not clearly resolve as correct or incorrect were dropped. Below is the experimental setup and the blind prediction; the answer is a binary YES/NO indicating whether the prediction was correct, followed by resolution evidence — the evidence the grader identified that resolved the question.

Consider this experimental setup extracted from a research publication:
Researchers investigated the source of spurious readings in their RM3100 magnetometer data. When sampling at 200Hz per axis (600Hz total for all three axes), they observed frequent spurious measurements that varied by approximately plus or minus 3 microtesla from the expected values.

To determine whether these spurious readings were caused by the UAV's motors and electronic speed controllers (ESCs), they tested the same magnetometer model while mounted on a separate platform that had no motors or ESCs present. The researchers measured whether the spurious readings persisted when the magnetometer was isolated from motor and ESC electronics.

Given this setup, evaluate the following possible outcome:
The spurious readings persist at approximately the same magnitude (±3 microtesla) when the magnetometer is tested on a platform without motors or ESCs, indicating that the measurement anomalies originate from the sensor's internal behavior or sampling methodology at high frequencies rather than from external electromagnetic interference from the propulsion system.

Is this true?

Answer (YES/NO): YES